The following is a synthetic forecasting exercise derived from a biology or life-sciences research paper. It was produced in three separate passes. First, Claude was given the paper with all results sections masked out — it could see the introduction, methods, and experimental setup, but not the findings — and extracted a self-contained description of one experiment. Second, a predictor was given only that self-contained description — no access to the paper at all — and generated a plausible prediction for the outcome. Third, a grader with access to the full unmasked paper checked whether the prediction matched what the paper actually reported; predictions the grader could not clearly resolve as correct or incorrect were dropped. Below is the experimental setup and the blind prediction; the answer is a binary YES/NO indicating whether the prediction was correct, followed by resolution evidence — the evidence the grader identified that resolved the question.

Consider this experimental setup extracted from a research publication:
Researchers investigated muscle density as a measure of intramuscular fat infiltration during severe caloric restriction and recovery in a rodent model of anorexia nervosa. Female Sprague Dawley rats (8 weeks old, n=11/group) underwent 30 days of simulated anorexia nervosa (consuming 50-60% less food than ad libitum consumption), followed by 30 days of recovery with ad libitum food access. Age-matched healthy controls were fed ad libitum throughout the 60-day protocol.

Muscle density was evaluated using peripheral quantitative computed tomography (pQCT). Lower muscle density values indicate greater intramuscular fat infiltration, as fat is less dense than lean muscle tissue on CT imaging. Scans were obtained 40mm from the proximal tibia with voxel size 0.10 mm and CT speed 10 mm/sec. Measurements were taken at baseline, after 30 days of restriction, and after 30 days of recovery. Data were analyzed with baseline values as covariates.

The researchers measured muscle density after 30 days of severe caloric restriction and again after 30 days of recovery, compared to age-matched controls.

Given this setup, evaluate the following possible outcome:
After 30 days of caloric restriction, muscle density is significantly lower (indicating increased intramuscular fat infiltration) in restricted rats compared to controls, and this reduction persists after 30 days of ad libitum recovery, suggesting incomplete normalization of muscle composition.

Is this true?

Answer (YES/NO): NO